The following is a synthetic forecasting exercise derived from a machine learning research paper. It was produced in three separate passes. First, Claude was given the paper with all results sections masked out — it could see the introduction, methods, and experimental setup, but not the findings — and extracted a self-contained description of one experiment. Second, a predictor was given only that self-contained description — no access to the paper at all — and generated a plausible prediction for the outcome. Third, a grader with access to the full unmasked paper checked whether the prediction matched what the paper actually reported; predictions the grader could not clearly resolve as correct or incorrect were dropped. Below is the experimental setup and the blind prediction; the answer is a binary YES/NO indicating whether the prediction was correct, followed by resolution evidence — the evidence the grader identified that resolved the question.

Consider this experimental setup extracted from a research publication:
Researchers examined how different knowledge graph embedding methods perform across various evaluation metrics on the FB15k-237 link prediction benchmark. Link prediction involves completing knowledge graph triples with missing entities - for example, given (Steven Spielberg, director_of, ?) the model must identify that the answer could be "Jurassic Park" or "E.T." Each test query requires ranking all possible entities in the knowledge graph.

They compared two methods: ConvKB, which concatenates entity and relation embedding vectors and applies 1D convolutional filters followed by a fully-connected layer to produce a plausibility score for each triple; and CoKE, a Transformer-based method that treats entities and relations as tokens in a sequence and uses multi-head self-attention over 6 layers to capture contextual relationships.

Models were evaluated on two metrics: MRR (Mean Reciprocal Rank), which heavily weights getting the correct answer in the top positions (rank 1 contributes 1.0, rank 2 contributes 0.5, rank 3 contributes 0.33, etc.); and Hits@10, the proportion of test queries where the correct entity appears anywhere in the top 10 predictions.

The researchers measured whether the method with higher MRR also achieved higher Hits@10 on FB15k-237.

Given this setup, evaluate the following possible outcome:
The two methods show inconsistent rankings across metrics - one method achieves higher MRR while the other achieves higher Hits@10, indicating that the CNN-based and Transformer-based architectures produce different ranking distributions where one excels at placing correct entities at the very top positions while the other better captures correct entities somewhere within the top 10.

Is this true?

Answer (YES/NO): YES